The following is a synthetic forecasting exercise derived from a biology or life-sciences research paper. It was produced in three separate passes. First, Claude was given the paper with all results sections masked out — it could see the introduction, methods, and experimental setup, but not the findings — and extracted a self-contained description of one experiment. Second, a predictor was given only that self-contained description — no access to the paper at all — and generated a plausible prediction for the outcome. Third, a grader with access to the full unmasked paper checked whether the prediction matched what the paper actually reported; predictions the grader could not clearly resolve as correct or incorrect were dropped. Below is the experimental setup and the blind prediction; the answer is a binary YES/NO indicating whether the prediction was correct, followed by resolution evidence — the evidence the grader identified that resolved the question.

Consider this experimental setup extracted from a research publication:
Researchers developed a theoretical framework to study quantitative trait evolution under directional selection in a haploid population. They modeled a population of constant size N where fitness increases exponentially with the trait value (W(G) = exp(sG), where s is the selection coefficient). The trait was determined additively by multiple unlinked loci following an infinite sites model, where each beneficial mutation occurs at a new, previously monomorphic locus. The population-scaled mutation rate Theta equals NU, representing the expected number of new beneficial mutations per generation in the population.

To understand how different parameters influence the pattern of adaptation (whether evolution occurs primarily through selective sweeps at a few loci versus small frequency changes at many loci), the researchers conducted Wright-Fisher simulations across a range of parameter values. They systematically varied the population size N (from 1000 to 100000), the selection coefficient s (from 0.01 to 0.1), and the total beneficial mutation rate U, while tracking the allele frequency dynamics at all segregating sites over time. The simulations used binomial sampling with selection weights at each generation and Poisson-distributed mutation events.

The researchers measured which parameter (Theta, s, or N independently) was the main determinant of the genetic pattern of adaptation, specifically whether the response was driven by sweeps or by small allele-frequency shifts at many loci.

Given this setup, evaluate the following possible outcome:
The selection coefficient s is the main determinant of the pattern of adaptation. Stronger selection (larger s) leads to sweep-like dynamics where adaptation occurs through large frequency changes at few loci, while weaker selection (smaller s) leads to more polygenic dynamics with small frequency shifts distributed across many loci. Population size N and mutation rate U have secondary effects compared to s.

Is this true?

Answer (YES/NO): NO